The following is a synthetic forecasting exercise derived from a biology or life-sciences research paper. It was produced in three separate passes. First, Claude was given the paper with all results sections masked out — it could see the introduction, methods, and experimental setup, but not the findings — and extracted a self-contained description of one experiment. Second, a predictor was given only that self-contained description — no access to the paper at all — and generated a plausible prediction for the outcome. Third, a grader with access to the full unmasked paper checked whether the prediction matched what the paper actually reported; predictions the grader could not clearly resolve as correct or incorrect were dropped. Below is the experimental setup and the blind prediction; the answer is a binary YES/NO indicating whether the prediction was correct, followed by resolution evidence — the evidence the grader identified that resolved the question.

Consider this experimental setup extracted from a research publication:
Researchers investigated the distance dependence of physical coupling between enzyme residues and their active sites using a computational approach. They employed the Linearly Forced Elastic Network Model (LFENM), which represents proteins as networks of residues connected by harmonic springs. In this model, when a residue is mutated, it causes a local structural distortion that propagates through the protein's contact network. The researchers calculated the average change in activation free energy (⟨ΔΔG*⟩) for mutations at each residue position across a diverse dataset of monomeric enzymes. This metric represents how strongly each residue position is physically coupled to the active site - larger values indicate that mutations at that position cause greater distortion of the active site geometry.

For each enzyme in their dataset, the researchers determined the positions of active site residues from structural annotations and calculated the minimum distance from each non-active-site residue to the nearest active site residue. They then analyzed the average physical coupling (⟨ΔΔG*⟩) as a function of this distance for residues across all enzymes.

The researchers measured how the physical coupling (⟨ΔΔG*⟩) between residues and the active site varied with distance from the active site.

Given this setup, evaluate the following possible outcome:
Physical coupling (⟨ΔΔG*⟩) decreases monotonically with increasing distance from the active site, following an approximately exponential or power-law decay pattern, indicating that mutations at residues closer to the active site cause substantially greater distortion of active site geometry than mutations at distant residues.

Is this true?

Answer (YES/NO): YES